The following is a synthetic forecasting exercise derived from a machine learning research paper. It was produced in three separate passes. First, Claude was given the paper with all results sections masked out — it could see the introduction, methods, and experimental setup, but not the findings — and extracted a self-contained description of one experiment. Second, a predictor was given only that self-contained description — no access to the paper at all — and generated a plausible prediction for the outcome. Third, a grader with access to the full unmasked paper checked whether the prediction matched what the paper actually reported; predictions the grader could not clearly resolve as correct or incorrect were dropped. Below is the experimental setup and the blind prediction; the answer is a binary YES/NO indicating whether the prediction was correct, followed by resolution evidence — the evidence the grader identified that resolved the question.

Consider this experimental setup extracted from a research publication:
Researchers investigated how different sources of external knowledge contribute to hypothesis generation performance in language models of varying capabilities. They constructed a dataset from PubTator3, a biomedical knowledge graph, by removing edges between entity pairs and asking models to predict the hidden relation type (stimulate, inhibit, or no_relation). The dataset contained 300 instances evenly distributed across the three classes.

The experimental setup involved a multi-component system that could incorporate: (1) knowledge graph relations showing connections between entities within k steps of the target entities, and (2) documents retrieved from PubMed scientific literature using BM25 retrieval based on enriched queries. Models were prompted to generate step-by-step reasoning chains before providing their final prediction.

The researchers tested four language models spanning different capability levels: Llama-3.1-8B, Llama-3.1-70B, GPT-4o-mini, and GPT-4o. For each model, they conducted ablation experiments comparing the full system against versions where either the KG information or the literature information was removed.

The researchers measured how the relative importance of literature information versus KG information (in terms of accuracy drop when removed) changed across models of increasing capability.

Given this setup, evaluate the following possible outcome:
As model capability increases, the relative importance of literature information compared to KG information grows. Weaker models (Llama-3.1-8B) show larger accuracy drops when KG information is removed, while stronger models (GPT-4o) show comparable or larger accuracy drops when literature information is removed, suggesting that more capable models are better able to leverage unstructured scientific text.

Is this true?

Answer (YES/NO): NO